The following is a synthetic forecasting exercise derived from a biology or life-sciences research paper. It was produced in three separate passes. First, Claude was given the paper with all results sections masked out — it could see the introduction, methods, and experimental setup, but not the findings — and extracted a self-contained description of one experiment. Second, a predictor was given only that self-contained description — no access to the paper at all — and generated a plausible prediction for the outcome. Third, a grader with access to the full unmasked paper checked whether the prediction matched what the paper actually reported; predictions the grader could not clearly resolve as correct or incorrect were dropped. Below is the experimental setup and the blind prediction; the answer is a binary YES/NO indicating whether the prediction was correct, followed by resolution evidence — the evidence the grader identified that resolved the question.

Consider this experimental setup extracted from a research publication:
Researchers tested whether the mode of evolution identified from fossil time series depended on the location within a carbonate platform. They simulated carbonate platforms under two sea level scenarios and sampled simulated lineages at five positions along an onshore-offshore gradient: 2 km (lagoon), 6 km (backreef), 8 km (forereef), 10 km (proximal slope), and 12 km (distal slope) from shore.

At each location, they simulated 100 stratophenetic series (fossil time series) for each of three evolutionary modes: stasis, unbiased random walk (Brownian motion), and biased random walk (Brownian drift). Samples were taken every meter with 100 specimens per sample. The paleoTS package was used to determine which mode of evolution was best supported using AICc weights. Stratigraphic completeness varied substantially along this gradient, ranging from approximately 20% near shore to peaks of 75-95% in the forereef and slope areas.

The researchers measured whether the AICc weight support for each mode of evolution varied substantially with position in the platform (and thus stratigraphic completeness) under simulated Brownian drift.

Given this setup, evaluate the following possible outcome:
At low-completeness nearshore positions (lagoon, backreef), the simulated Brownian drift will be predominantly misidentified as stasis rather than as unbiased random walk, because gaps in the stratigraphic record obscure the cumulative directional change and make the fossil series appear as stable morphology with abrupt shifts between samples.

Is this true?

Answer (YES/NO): NO